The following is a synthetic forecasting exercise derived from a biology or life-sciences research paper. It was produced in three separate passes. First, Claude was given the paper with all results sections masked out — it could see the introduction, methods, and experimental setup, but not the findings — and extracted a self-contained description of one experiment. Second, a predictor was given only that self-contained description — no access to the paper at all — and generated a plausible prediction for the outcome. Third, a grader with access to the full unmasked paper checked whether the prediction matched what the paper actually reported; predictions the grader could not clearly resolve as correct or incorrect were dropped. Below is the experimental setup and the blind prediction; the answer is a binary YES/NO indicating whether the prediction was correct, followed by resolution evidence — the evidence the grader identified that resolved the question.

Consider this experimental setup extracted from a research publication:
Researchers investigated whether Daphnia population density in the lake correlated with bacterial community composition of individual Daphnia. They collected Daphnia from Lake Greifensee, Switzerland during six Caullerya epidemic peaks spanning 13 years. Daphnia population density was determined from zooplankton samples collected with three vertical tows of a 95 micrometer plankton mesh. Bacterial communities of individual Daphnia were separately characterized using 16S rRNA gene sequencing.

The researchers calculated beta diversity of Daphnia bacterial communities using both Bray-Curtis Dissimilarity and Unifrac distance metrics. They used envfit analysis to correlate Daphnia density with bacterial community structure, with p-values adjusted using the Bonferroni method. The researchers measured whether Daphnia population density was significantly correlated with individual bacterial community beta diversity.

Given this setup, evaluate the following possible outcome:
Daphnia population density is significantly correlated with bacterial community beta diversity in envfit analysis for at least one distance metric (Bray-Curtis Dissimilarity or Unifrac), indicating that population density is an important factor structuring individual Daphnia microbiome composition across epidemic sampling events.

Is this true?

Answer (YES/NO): YES